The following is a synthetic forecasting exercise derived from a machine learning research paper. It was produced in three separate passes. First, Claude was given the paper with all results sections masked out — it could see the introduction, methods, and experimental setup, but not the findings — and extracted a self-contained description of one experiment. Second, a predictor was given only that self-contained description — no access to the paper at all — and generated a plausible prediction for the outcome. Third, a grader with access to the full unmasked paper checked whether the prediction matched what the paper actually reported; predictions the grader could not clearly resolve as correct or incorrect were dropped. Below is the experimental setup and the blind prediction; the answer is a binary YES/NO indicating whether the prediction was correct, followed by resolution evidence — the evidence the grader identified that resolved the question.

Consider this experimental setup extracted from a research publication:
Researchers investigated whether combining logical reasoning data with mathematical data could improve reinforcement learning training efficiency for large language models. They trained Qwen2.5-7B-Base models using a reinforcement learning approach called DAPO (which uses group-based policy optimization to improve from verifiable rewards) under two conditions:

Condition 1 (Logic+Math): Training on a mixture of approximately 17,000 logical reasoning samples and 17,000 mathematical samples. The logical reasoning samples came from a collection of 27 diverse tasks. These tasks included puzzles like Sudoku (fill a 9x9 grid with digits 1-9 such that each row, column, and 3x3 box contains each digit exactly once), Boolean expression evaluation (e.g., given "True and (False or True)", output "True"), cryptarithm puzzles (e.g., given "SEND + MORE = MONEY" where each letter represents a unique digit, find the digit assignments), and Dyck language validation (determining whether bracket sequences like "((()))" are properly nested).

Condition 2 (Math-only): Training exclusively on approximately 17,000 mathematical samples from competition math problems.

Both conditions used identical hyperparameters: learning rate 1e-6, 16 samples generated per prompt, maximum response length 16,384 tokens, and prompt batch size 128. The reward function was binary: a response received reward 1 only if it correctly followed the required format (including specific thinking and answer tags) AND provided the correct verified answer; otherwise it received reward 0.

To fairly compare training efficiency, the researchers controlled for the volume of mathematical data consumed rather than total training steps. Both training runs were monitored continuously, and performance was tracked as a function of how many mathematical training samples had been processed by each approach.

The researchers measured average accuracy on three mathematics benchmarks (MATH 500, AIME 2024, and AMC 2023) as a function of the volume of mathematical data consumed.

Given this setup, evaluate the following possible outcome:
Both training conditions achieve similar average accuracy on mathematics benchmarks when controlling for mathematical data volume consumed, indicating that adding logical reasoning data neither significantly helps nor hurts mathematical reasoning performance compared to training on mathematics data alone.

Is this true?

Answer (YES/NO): NO